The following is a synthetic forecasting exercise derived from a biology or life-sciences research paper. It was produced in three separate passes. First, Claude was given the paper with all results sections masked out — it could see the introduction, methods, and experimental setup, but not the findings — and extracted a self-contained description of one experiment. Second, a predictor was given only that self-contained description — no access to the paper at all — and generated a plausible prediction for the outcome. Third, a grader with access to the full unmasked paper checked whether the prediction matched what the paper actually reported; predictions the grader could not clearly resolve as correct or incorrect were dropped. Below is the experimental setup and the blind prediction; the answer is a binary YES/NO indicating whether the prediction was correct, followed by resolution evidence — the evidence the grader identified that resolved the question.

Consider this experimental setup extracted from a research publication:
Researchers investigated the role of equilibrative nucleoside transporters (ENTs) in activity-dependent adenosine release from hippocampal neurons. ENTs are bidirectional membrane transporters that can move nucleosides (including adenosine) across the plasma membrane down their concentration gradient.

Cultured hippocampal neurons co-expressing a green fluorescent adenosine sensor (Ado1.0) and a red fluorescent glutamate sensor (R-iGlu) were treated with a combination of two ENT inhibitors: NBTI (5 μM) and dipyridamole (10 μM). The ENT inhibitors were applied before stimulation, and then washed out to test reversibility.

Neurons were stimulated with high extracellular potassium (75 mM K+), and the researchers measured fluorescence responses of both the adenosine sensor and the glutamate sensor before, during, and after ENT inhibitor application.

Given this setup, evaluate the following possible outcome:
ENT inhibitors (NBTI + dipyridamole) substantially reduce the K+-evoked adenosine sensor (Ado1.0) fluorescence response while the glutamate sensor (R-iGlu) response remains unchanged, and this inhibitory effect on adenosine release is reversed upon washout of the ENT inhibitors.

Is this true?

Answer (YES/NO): YES